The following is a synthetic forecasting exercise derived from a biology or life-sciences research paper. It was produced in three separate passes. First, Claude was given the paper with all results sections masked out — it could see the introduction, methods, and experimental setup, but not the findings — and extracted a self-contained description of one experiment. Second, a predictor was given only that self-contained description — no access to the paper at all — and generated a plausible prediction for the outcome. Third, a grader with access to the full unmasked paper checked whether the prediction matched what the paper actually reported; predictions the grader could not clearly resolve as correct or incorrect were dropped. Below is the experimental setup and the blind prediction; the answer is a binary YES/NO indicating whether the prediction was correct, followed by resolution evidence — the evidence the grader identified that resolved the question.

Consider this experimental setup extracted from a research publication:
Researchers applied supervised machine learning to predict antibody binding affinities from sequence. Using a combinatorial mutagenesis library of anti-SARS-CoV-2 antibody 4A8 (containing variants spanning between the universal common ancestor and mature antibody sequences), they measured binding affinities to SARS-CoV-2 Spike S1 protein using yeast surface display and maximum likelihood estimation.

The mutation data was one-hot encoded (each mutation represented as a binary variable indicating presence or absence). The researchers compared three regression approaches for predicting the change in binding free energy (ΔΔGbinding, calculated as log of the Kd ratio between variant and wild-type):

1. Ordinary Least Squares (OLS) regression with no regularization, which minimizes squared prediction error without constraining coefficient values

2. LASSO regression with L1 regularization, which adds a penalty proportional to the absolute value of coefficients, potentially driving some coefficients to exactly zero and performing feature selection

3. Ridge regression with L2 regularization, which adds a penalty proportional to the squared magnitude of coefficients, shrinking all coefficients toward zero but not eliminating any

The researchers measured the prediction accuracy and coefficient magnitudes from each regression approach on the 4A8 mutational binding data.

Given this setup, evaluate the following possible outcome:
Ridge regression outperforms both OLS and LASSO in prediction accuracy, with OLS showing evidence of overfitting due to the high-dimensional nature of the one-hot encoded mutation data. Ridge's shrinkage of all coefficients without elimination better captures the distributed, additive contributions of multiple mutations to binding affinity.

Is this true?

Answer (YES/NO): NO